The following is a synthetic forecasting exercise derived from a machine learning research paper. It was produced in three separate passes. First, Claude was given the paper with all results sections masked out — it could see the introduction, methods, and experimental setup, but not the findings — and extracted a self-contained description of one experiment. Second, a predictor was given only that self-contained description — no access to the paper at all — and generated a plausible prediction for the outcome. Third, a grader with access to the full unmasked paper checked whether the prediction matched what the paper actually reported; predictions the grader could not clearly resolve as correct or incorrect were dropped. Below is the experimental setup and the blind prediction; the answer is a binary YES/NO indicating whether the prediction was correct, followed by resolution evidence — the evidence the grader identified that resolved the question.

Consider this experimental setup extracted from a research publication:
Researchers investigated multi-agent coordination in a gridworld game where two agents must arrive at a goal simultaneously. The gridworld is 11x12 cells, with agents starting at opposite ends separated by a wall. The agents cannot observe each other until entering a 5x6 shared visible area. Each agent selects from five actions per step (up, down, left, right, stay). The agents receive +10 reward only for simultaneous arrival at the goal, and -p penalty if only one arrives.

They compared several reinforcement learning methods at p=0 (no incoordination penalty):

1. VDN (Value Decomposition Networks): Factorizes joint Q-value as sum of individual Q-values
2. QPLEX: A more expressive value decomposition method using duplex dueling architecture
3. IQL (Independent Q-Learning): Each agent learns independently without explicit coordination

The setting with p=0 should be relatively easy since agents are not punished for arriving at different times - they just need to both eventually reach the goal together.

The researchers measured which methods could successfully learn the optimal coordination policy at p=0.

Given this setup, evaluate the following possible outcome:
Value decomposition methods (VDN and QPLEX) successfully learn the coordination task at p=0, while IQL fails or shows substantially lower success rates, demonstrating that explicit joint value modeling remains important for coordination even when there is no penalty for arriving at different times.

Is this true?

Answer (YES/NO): NO